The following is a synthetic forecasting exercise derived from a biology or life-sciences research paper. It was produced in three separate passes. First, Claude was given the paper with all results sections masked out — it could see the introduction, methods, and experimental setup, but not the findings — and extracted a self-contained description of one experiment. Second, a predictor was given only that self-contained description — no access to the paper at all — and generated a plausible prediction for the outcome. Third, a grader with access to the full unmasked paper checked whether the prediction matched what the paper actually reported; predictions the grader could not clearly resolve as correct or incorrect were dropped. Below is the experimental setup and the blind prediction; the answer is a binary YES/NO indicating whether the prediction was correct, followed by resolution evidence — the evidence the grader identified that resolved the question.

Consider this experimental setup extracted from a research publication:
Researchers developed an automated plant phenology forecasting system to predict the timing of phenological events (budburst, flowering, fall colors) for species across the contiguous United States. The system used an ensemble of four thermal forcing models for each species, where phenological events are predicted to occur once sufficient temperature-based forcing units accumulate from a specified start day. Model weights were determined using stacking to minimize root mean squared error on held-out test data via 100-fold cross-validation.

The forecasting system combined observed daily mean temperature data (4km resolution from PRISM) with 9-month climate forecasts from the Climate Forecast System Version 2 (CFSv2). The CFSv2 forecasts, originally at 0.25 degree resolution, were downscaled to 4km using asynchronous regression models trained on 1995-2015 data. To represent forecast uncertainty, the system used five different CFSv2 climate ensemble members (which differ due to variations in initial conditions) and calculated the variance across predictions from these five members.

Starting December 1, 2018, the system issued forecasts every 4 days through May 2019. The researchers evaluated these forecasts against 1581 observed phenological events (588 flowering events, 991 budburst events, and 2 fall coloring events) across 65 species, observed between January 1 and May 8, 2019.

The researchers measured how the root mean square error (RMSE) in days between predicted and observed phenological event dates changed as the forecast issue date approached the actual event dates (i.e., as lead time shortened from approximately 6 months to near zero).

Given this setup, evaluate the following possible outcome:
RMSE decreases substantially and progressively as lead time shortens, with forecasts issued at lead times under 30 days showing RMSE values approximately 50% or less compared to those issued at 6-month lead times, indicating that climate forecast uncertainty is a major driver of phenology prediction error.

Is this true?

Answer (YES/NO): NO